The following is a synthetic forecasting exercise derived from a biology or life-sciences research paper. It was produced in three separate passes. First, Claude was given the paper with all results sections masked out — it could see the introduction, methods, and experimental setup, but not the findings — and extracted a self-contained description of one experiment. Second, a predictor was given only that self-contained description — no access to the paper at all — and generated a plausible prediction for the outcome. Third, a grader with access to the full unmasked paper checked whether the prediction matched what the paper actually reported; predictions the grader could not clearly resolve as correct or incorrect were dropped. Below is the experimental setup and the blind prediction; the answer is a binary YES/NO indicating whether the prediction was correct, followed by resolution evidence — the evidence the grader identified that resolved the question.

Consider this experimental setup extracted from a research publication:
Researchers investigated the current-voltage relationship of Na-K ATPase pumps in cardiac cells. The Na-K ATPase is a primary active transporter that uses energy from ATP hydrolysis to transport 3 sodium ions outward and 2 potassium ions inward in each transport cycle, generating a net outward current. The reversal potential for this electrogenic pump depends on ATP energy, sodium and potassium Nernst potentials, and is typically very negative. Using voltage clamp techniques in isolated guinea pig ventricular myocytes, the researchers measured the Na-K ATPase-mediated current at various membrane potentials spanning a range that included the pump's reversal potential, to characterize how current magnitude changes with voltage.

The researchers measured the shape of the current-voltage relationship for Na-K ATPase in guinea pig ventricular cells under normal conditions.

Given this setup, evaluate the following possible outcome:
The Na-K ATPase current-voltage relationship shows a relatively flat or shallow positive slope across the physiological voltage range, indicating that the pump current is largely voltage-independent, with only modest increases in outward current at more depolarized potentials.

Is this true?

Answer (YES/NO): NO